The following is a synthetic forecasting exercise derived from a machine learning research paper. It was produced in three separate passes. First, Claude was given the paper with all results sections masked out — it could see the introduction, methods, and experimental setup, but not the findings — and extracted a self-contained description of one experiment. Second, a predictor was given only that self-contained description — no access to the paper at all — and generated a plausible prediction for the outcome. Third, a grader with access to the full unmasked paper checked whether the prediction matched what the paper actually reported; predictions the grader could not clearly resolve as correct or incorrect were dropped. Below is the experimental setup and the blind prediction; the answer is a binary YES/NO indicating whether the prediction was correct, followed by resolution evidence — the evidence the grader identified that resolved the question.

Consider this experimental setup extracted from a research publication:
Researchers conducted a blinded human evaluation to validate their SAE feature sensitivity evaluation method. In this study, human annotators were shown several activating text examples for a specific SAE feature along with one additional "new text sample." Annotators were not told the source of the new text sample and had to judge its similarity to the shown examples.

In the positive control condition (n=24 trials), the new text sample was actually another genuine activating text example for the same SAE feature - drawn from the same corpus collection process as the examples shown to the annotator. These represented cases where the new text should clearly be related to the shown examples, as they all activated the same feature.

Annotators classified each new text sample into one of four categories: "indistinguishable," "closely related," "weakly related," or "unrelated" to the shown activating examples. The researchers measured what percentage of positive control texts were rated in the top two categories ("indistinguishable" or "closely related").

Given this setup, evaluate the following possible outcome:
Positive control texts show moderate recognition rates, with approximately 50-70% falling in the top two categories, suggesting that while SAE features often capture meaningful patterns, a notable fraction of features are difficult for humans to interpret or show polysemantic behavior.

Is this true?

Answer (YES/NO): NO